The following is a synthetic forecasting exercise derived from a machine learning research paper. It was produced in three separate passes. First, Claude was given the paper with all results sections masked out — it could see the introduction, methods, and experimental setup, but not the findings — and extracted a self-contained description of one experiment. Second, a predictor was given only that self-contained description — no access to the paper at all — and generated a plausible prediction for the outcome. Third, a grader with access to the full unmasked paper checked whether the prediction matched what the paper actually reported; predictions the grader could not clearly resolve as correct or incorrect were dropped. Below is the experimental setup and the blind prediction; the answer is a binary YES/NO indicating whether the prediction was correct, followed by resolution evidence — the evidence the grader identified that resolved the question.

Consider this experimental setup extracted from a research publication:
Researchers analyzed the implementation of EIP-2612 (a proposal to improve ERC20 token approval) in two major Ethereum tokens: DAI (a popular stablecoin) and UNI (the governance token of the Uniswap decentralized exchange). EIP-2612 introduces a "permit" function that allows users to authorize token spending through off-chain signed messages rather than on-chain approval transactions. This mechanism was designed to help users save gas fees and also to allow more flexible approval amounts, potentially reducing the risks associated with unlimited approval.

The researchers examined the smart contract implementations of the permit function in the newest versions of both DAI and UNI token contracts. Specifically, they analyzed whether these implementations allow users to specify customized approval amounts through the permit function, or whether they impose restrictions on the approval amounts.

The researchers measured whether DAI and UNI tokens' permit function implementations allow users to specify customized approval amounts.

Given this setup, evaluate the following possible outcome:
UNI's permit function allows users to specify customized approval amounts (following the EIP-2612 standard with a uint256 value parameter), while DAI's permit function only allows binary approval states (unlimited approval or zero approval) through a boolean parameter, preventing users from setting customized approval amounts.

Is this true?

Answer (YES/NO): NO